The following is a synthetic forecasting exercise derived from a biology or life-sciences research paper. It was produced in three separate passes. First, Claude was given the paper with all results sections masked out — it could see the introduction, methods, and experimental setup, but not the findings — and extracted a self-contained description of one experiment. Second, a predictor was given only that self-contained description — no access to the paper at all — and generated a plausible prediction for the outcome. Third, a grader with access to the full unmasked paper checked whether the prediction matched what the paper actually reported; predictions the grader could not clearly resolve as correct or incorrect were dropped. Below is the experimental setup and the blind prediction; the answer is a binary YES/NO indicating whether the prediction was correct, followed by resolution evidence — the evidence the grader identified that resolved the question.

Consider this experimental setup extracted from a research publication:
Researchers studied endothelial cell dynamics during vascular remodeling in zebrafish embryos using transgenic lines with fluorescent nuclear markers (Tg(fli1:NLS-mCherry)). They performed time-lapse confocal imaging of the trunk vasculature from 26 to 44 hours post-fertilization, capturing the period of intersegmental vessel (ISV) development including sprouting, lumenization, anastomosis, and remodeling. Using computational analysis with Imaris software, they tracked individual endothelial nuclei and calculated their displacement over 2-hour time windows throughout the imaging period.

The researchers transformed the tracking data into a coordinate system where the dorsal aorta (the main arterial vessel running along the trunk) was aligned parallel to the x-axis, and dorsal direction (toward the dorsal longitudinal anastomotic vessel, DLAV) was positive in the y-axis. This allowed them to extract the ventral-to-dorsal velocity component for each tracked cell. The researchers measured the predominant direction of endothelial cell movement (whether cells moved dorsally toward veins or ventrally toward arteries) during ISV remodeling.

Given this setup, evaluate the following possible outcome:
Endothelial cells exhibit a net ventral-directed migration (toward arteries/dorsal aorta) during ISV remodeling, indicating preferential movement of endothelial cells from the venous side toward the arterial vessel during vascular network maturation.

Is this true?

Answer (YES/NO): NO